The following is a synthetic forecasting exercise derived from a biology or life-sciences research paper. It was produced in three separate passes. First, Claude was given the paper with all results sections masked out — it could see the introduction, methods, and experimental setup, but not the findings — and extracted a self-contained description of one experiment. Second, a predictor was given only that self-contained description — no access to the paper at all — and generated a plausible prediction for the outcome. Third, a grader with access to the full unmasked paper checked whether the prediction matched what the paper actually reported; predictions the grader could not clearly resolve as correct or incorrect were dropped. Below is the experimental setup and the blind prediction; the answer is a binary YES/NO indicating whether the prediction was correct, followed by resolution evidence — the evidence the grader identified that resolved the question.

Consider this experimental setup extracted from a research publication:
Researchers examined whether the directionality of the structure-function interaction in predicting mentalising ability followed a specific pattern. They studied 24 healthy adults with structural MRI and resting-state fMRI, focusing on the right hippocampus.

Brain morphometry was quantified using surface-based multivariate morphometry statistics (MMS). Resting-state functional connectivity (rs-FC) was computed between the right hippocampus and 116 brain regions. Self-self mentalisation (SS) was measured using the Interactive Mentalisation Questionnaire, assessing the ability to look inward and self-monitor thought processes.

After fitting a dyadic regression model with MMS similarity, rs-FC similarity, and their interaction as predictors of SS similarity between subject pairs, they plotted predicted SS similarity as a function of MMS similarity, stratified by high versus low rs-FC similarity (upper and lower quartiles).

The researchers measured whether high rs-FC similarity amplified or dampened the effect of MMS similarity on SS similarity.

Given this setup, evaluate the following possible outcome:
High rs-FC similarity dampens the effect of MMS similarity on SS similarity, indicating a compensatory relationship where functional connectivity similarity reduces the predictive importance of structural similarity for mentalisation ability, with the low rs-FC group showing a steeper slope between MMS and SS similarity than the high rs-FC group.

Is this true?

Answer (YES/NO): NO